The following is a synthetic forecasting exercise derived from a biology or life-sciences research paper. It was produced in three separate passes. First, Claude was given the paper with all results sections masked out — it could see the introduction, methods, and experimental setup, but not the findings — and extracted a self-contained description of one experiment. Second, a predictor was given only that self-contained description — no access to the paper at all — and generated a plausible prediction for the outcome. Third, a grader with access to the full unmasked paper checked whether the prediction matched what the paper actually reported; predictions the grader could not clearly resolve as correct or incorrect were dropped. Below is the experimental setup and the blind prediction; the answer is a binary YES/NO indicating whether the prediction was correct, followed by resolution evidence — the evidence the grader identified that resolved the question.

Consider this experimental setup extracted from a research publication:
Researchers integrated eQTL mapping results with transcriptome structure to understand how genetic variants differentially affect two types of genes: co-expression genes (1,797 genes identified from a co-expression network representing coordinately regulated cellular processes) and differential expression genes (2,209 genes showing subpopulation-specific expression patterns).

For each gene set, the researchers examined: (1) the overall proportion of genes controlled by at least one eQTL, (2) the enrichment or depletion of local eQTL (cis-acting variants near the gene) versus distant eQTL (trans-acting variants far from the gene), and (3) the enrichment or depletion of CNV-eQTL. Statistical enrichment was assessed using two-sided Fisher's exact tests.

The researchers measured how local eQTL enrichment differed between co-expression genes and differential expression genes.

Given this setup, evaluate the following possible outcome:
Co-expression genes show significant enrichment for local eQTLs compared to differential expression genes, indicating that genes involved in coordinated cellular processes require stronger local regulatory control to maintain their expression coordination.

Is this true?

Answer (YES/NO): NO